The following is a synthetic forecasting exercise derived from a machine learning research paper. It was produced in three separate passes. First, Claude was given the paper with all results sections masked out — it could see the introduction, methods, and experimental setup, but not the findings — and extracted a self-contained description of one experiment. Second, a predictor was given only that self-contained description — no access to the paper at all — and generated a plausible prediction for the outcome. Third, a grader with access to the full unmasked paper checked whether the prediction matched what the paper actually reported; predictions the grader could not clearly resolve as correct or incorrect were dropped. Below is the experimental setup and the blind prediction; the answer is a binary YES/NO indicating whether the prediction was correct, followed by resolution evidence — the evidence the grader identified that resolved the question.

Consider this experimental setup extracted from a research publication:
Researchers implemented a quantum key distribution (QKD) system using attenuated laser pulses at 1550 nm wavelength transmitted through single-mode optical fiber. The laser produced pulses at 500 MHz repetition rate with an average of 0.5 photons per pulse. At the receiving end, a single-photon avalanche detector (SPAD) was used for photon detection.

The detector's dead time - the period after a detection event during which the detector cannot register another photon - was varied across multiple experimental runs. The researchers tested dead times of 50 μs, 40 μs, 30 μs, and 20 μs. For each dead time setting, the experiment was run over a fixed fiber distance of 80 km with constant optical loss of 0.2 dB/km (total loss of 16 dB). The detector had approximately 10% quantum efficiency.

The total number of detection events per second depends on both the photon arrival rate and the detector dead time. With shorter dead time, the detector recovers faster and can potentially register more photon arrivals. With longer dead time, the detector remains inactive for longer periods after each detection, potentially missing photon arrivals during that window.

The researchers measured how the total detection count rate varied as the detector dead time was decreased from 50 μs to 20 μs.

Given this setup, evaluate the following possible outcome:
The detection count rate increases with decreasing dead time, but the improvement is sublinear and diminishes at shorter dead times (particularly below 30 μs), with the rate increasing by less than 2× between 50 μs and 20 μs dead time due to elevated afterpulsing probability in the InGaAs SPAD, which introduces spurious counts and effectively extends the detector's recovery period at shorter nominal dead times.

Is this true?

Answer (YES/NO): NO